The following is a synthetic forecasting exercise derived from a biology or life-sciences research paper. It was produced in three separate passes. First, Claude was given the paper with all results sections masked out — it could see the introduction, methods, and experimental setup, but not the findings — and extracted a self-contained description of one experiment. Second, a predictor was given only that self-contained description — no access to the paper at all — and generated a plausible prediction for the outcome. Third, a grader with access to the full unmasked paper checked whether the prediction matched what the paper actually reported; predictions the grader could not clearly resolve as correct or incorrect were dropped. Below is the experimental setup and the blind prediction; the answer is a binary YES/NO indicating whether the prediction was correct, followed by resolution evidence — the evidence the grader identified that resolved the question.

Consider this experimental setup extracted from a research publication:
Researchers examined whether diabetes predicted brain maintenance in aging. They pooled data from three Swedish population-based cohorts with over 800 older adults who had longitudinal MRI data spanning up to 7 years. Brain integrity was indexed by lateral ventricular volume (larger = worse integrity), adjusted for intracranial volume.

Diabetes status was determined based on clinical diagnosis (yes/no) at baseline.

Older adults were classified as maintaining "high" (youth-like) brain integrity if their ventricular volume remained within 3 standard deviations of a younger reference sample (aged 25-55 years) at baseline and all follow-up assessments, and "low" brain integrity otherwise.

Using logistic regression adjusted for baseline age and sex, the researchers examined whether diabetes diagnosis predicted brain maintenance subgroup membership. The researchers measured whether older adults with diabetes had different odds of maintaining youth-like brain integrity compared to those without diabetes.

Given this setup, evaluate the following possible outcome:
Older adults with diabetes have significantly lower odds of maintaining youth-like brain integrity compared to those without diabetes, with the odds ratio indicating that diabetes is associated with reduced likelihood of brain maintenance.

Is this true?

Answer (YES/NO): YES